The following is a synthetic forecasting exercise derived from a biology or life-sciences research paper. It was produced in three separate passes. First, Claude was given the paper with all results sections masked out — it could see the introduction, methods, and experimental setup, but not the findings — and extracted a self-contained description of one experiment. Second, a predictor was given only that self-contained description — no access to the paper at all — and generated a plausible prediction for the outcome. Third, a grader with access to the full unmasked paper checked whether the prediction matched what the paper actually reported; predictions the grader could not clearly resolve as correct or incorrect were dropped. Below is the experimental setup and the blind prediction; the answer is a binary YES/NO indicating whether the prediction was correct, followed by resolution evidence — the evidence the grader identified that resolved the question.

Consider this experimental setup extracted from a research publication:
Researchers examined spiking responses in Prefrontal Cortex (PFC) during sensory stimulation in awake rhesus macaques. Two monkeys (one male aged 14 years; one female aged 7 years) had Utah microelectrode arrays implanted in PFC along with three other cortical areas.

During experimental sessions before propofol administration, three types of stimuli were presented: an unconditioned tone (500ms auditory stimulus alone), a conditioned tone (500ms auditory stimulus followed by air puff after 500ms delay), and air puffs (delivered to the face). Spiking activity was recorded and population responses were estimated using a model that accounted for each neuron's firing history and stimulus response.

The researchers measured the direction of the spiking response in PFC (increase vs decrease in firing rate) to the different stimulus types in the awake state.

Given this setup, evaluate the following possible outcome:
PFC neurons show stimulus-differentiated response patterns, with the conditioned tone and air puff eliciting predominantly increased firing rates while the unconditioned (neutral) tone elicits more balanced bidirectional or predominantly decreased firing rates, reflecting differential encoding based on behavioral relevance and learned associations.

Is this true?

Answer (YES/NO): NO